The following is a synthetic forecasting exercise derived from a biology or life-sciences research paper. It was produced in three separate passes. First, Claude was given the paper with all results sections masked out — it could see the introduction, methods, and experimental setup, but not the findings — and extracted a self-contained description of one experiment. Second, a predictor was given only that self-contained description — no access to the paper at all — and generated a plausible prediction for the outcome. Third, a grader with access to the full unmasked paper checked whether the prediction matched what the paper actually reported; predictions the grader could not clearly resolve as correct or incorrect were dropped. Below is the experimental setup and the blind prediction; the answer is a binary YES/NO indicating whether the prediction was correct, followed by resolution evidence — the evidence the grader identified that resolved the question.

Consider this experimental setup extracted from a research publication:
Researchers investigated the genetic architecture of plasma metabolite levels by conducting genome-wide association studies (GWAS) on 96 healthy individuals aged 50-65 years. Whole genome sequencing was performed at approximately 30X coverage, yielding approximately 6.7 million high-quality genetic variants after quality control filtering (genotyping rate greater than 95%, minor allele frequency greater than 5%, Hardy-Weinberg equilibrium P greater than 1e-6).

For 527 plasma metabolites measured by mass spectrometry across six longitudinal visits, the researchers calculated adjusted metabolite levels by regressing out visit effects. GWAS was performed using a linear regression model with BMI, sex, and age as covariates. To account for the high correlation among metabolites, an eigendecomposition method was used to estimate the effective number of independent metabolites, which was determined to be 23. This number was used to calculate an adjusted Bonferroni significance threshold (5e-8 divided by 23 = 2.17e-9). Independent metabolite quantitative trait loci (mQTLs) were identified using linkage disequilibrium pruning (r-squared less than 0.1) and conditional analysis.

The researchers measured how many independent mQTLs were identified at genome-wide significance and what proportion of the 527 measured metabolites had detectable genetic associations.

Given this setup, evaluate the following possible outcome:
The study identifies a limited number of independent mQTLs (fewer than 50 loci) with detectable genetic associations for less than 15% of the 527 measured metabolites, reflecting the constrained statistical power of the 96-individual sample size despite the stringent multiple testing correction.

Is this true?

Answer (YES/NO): YES